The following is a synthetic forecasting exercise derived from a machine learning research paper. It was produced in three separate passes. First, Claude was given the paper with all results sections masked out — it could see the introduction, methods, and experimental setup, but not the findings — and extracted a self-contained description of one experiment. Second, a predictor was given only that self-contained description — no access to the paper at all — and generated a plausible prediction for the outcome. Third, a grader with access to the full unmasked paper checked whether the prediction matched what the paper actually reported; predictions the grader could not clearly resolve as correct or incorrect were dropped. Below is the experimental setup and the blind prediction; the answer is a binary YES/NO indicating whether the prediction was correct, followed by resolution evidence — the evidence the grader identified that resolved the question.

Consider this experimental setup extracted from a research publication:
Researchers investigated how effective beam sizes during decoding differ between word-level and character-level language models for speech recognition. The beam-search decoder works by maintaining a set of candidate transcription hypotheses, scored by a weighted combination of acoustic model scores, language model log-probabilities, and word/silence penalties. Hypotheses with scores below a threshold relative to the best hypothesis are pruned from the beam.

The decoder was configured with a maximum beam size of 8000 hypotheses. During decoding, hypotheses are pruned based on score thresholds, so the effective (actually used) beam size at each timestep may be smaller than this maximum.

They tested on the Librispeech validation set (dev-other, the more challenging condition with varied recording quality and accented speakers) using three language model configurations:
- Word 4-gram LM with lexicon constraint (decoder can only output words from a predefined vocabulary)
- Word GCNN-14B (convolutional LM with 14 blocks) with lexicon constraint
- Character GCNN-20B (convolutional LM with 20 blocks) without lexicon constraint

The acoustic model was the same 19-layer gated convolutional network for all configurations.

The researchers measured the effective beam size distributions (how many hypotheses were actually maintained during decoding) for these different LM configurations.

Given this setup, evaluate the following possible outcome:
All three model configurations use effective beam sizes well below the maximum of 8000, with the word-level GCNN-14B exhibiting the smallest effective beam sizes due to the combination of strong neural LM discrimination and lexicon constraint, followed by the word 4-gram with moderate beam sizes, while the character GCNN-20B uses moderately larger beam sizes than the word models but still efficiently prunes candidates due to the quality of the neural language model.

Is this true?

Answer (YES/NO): NO